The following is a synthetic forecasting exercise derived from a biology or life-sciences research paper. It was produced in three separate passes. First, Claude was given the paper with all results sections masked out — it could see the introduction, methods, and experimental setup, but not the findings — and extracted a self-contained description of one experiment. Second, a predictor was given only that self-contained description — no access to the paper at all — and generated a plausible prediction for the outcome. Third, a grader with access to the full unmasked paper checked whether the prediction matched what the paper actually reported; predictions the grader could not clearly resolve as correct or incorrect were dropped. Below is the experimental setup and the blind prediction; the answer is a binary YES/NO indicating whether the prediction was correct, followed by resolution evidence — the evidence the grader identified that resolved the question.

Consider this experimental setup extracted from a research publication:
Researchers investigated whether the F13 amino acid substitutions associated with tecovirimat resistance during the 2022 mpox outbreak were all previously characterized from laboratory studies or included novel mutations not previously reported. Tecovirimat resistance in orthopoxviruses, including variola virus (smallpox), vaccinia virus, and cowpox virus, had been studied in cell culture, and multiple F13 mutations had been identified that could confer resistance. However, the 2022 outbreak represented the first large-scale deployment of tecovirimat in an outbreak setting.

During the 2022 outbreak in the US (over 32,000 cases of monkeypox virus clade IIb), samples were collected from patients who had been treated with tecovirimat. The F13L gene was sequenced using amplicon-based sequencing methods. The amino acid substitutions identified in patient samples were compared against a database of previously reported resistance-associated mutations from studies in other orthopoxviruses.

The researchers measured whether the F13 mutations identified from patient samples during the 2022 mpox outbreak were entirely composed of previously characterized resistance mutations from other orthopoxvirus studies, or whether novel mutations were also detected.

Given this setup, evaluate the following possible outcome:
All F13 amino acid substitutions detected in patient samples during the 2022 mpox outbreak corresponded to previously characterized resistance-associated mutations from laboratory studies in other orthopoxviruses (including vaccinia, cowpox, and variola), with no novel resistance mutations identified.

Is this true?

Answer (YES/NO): NO